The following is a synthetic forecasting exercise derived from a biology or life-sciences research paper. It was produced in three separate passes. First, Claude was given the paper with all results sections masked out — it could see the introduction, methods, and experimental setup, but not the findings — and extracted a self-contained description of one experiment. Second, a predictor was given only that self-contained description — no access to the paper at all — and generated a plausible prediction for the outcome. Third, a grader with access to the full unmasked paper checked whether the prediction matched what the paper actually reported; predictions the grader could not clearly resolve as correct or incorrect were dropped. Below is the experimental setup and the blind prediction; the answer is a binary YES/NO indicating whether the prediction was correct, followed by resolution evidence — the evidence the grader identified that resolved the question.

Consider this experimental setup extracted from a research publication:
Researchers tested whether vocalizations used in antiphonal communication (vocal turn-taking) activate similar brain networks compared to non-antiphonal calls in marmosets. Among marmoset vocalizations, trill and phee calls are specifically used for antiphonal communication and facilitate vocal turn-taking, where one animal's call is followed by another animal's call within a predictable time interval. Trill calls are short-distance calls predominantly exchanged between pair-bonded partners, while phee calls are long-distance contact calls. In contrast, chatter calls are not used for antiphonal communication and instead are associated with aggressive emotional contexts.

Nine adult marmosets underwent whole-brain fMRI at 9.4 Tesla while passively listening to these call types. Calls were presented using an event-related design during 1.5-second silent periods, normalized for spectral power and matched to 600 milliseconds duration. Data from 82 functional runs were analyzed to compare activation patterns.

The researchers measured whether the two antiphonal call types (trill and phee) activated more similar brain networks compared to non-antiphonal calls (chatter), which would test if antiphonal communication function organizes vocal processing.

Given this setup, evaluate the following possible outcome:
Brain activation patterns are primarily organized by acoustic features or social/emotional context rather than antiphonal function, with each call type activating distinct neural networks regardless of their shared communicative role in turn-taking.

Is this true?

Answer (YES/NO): YES